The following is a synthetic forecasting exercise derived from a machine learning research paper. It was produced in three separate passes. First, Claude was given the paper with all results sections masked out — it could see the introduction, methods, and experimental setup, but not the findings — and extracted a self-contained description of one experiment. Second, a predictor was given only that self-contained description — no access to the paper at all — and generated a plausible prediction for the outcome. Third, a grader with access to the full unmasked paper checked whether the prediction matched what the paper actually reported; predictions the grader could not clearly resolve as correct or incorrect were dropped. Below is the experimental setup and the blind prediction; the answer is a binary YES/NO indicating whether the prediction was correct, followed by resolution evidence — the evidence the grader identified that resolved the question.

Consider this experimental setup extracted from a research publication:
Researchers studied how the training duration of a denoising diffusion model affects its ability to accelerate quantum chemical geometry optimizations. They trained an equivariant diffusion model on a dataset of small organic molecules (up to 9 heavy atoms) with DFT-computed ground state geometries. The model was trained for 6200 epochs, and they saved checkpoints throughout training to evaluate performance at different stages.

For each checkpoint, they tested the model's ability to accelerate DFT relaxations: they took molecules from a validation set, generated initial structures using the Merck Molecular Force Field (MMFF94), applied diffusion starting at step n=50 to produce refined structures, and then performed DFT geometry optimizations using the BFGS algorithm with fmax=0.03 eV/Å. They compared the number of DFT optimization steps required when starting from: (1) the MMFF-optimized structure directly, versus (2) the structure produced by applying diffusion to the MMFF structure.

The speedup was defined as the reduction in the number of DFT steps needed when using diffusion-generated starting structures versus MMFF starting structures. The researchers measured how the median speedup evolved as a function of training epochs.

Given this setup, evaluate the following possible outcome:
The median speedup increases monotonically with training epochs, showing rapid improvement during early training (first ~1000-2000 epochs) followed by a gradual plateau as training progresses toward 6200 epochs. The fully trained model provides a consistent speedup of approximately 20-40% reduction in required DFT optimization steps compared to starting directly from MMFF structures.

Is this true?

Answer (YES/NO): NO